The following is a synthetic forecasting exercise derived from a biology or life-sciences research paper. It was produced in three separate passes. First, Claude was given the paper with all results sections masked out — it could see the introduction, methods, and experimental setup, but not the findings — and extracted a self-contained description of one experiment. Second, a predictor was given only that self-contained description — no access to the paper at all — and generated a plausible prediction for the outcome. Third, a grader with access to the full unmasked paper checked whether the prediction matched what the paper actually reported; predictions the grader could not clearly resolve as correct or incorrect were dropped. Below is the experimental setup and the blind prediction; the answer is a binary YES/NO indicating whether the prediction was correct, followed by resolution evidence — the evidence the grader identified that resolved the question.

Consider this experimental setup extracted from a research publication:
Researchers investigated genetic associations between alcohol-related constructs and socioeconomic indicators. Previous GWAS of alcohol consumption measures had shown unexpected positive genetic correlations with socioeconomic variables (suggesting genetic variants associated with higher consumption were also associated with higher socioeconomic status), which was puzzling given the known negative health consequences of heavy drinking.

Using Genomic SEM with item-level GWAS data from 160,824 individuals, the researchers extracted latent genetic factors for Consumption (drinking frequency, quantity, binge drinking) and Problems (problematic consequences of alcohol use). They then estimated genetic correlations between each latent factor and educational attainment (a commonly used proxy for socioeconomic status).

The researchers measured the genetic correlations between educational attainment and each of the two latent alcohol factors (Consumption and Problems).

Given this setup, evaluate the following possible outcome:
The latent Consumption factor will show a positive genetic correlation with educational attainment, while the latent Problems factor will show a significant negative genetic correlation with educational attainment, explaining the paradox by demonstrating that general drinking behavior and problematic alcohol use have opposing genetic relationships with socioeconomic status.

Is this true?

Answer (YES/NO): NO